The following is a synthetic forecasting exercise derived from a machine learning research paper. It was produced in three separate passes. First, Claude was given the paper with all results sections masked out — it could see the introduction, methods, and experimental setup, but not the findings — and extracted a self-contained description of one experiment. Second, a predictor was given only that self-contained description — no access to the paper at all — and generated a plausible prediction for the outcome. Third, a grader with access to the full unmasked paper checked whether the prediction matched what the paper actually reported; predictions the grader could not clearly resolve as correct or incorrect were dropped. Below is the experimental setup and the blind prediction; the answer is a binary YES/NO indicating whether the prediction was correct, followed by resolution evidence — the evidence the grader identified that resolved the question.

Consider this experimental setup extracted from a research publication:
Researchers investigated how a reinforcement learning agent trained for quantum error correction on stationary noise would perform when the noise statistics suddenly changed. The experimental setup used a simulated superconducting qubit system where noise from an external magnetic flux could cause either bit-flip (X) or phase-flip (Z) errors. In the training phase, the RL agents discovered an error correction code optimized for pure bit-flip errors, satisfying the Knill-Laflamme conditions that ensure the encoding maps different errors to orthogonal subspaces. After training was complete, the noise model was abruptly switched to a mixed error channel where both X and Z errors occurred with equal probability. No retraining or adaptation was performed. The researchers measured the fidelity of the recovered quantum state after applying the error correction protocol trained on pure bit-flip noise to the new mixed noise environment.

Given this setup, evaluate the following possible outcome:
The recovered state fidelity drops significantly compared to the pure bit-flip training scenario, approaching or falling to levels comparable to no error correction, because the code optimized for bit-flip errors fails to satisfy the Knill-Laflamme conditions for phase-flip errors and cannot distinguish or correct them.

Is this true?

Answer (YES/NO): YES